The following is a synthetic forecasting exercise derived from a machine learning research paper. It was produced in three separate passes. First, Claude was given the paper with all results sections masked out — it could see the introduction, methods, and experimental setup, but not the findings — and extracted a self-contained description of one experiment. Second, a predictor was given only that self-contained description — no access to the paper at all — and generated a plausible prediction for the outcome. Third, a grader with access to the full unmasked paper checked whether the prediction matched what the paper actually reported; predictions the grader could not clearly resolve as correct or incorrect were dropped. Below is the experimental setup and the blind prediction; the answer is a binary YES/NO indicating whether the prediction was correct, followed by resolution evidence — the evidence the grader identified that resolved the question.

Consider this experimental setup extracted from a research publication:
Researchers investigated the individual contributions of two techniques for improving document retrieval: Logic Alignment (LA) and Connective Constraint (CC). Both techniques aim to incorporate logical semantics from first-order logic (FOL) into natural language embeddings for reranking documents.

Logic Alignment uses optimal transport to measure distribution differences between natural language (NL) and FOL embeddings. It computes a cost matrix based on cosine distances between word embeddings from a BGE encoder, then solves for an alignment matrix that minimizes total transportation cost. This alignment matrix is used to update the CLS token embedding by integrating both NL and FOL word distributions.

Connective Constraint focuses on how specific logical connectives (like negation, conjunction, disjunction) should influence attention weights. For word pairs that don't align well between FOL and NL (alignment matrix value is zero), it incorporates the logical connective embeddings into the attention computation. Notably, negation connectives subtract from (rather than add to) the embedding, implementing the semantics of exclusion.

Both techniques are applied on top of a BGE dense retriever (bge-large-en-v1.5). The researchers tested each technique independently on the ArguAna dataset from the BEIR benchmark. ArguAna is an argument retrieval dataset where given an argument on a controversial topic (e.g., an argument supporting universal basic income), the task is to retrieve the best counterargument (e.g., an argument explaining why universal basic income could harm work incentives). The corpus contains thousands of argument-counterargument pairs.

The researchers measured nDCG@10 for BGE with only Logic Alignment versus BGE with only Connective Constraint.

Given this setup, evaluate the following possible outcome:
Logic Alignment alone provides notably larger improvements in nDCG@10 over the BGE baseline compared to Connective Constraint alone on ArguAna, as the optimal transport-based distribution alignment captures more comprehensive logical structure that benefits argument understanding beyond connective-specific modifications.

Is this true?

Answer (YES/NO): NO